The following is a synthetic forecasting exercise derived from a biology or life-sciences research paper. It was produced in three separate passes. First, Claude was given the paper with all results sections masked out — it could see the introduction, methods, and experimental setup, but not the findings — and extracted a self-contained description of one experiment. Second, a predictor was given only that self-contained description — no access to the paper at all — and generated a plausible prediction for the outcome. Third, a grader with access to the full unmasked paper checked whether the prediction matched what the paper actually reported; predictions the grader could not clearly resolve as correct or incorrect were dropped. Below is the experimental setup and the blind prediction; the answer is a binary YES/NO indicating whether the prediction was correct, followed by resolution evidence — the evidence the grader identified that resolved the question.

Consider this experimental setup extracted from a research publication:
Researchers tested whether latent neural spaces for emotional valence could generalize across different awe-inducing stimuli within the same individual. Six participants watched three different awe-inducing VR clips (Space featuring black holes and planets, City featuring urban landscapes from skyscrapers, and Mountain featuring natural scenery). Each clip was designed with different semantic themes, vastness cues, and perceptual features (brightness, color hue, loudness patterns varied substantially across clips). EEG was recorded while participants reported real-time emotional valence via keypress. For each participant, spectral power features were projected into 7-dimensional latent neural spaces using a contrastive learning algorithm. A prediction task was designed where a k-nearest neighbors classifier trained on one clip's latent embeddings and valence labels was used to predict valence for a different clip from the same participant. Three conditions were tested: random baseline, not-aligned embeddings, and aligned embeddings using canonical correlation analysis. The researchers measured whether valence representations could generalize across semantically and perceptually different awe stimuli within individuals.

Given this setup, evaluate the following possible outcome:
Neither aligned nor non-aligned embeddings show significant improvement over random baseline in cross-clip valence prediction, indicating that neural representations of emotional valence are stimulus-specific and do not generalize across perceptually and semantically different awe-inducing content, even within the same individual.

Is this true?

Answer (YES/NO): NO